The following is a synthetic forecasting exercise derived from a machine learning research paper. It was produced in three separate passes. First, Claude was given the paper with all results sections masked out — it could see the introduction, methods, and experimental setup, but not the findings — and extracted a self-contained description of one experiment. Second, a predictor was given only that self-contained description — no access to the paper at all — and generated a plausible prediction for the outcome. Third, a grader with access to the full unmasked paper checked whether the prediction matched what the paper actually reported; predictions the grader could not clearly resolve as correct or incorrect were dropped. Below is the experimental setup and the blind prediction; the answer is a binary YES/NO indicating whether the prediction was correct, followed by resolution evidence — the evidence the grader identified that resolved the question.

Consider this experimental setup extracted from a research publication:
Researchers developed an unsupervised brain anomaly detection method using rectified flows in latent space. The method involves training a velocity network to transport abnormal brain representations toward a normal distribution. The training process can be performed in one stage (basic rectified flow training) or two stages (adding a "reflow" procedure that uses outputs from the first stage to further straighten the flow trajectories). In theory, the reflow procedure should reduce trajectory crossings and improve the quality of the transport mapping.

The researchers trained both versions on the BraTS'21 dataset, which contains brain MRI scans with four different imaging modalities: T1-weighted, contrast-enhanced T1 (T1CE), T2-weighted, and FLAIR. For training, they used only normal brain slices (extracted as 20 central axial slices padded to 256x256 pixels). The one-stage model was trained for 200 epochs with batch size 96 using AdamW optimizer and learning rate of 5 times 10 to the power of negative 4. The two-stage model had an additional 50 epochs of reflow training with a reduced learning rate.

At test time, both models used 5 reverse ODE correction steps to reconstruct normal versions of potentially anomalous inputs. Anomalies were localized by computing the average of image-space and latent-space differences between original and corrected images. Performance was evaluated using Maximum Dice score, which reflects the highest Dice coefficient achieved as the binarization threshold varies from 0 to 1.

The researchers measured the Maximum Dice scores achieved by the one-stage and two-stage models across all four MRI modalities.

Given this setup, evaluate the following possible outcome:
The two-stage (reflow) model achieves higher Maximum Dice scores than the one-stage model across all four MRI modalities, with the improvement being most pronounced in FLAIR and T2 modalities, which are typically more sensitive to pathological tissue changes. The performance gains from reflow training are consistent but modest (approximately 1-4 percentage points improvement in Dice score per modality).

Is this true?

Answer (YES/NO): NO